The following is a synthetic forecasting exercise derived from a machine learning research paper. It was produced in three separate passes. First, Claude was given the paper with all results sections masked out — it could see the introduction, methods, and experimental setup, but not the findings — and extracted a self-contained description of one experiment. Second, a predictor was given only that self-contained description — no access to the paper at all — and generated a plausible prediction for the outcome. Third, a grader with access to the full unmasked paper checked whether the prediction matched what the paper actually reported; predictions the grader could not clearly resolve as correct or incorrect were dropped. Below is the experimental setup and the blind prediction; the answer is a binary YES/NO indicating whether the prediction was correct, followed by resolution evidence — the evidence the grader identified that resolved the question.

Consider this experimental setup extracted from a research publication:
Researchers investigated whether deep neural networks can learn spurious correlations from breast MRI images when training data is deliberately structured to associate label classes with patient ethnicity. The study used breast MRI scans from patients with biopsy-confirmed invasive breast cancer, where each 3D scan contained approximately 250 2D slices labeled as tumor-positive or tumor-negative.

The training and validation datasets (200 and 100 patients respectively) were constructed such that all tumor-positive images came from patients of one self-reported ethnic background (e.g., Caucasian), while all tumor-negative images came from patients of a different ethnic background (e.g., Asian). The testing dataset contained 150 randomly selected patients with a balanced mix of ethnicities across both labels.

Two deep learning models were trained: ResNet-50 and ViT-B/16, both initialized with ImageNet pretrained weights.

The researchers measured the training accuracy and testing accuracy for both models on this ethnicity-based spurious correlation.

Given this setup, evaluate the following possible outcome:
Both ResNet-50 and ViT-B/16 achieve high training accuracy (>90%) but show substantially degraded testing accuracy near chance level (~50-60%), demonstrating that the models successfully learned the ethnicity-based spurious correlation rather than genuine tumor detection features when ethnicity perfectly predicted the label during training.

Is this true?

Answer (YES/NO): NO